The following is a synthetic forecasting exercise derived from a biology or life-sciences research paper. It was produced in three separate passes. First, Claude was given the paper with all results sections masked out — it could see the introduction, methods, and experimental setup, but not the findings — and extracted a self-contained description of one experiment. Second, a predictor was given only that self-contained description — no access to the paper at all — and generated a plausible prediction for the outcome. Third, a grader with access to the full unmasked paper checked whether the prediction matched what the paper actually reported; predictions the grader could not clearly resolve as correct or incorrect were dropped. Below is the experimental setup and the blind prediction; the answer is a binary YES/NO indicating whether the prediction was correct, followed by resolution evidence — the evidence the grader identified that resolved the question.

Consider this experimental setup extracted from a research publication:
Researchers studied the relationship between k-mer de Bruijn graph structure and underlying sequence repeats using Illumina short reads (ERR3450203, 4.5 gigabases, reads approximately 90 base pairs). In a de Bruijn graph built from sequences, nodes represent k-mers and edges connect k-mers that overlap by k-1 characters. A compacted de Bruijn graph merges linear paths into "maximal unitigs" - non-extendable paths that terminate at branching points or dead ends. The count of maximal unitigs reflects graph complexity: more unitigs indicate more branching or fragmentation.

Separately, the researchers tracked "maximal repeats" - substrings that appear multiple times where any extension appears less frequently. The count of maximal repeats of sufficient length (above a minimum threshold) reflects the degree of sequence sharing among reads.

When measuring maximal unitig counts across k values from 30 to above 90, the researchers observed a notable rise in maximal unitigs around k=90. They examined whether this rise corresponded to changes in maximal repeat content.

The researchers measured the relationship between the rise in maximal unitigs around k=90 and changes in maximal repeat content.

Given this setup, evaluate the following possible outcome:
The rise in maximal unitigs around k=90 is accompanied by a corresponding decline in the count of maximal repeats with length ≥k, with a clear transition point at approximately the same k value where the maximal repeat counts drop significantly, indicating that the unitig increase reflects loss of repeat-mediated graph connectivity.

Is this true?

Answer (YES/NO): YES